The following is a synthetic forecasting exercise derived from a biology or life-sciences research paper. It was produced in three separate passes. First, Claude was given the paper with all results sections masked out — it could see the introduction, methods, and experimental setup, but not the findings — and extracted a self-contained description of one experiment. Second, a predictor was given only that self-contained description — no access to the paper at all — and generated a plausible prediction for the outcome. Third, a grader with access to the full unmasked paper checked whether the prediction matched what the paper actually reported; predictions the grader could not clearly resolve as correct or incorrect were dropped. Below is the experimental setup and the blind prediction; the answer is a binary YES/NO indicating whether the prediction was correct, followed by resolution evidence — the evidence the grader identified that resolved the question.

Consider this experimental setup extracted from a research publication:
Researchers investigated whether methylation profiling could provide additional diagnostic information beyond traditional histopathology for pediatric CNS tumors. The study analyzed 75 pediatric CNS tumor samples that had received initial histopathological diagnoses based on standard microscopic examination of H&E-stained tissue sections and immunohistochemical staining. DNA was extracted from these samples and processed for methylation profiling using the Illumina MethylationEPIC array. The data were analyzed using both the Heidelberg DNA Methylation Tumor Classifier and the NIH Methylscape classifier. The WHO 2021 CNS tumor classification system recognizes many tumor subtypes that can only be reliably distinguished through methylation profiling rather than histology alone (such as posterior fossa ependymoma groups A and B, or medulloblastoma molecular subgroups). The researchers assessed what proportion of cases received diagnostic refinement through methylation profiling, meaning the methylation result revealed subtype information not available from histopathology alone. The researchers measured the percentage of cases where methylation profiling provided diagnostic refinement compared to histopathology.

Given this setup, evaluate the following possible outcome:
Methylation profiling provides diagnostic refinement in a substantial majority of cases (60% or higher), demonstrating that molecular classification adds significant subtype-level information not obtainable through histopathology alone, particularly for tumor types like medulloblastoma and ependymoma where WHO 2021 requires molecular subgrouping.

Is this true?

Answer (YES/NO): NO